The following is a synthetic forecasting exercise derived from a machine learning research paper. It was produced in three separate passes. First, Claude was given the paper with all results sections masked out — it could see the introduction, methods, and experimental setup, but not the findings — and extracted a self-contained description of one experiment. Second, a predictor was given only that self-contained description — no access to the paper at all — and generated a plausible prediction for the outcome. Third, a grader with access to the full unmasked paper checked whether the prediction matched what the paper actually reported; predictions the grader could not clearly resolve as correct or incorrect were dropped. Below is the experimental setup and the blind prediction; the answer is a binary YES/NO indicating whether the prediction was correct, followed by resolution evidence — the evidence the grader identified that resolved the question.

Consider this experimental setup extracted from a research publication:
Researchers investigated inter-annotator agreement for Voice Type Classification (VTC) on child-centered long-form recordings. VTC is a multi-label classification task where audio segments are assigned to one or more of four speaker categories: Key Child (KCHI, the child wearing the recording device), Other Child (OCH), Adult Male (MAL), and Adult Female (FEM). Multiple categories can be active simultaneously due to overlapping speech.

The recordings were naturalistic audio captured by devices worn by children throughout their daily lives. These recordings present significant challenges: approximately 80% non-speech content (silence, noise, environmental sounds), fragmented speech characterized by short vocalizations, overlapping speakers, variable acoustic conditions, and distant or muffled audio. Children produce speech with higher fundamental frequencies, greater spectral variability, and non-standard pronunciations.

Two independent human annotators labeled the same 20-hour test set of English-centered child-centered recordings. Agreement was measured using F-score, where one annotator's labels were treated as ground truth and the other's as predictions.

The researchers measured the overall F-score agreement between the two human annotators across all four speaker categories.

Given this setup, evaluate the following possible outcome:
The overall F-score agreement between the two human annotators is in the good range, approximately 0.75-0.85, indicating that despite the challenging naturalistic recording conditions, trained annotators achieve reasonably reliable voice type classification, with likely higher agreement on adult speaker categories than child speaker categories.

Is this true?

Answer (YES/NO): NO